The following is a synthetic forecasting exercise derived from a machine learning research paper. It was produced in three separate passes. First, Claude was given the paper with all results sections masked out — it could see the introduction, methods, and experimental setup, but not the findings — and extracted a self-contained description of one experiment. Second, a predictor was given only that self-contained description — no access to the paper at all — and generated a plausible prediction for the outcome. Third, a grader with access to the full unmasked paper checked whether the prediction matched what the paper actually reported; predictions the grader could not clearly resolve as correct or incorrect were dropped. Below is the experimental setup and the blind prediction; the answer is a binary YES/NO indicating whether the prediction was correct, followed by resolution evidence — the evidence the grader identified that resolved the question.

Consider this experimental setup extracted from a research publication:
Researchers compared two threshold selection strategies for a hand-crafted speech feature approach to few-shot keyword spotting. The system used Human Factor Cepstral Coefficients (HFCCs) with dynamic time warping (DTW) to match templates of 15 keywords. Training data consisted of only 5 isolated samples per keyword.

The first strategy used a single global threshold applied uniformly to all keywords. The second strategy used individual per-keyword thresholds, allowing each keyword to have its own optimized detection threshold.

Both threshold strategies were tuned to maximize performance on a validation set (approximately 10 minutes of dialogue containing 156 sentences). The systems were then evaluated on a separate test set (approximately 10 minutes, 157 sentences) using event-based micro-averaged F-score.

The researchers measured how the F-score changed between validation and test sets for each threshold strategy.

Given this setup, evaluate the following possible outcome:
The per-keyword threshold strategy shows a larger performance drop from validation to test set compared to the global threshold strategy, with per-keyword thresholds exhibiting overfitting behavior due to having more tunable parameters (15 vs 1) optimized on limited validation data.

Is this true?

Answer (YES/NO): YES